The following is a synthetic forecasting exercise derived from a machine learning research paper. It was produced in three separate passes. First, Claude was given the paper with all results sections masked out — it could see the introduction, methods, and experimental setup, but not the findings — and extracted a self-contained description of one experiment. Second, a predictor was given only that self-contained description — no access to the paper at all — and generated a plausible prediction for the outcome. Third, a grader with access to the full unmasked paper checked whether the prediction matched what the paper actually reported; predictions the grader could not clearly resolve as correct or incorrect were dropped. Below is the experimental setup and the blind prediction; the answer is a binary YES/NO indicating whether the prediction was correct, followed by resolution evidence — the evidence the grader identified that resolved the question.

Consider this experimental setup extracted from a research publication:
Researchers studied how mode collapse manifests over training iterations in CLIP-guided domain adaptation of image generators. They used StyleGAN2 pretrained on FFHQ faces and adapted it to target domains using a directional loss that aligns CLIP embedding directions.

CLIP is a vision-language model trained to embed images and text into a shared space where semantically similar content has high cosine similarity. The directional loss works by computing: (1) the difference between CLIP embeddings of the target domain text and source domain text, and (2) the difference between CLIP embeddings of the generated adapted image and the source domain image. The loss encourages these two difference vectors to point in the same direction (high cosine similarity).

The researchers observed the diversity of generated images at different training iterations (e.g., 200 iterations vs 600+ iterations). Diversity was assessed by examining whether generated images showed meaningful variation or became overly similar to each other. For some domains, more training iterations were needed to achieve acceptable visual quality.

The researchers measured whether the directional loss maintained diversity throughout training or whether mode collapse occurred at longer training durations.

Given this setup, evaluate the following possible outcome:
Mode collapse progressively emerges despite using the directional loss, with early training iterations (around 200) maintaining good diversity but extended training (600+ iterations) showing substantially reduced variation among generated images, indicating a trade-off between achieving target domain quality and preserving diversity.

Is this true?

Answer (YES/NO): YES